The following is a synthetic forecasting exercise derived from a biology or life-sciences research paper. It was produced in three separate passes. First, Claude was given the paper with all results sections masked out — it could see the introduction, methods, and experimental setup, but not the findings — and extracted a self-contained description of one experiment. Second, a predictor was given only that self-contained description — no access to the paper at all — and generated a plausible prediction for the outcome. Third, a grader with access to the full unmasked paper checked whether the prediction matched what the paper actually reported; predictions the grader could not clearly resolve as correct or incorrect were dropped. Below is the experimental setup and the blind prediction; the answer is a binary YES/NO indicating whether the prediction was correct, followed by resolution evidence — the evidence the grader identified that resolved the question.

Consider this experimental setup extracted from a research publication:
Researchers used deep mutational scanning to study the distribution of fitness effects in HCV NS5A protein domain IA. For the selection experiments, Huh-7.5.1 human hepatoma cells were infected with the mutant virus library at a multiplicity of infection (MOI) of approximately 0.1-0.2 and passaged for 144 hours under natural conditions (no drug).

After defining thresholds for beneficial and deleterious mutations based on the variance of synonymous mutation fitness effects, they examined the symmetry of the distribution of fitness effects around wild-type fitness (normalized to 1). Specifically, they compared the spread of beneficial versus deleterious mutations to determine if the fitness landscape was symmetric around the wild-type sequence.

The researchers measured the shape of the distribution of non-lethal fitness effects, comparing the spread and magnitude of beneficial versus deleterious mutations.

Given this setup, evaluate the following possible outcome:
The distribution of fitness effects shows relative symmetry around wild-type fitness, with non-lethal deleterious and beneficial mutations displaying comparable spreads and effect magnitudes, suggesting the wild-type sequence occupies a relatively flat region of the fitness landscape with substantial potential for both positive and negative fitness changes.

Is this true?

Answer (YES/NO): NO